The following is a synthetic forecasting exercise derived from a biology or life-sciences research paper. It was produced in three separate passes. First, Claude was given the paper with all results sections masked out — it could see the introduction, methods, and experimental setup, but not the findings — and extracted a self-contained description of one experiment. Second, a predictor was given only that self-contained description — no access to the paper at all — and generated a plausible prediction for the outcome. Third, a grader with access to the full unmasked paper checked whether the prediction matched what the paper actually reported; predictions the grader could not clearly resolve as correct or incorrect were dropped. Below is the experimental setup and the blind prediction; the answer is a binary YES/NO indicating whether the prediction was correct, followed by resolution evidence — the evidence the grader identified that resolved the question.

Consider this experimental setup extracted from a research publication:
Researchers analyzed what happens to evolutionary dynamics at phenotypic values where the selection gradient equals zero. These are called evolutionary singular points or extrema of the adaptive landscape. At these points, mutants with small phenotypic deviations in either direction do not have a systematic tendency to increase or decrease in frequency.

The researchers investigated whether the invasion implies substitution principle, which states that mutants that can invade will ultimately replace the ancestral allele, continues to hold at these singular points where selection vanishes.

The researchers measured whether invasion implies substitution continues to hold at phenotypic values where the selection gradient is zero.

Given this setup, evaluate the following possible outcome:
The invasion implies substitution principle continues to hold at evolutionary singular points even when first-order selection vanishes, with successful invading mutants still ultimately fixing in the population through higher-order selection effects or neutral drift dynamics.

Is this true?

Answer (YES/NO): NO